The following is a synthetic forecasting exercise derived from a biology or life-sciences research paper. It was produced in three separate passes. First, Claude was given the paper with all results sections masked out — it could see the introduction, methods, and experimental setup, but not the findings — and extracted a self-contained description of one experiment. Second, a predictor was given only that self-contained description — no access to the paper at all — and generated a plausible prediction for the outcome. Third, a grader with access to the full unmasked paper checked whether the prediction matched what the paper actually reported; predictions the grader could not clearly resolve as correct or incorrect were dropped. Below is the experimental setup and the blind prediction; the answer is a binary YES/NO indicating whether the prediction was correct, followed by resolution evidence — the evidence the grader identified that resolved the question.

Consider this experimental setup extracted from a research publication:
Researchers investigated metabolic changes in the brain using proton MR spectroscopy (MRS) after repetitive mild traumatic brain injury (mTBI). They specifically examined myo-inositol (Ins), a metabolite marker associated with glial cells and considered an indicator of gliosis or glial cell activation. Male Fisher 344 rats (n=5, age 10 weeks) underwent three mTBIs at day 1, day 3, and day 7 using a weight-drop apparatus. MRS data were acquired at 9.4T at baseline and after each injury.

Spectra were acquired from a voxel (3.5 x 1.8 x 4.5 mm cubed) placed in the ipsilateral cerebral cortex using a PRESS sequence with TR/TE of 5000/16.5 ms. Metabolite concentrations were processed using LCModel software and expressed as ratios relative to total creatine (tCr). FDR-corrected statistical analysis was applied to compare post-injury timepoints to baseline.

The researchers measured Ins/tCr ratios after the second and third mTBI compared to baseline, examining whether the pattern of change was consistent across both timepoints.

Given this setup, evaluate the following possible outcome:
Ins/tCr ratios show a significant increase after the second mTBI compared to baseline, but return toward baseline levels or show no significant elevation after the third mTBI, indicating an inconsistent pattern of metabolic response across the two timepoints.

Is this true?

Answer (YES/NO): NO